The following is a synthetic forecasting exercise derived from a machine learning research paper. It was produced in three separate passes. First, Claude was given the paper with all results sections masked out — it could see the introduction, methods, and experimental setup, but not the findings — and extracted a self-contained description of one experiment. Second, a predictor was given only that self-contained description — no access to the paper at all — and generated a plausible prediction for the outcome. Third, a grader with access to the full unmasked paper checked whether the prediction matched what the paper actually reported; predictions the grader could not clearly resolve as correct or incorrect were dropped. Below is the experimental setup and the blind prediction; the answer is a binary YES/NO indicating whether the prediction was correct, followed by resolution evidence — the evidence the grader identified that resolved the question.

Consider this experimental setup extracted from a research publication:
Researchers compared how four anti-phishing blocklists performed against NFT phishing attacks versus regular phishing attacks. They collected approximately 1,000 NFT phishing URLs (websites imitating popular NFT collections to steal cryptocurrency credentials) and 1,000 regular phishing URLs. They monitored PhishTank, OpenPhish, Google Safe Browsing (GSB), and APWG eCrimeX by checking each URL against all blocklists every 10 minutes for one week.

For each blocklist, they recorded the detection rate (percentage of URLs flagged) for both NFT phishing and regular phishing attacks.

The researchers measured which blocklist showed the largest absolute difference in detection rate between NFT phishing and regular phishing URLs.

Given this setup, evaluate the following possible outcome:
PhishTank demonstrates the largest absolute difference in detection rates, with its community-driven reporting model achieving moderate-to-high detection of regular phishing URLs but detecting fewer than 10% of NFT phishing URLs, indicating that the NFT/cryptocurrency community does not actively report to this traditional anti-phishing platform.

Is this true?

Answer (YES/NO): NO